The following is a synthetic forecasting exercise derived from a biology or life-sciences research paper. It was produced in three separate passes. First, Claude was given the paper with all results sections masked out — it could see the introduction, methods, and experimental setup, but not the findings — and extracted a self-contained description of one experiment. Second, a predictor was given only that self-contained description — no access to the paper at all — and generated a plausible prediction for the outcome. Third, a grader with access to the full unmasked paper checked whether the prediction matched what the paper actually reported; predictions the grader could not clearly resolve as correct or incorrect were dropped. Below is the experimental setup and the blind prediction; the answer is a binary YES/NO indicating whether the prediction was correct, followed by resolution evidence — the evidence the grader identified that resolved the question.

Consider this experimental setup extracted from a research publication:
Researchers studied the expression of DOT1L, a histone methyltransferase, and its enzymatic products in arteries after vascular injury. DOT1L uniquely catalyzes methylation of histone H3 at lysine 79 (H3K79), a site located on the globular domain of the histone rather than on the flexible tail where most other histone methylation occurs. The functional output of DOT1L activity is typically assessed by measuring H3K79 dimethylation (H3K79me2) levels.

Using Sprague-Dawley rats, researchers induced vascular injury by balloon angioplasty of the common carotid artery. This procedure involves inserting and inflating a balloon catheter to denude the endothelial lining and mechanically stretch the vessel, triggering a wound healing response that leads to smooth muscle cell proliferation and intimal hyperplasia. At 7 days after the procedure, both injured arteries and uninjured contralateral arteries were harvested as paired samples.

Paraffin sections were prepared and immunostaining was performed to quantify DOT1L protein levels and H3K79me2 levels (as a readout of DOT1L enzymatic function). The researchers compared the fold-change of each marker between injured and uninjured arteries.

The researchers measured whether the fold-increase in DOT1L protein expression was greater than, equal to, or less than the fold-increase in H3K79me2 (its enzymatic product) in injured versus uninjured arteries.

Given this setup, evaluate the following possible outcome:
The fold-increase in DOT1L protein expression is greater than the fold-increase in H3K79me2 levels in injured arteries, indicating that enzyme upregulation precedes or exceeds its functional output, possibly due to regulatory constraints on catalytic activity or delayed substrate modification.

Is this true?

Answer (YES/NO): YES